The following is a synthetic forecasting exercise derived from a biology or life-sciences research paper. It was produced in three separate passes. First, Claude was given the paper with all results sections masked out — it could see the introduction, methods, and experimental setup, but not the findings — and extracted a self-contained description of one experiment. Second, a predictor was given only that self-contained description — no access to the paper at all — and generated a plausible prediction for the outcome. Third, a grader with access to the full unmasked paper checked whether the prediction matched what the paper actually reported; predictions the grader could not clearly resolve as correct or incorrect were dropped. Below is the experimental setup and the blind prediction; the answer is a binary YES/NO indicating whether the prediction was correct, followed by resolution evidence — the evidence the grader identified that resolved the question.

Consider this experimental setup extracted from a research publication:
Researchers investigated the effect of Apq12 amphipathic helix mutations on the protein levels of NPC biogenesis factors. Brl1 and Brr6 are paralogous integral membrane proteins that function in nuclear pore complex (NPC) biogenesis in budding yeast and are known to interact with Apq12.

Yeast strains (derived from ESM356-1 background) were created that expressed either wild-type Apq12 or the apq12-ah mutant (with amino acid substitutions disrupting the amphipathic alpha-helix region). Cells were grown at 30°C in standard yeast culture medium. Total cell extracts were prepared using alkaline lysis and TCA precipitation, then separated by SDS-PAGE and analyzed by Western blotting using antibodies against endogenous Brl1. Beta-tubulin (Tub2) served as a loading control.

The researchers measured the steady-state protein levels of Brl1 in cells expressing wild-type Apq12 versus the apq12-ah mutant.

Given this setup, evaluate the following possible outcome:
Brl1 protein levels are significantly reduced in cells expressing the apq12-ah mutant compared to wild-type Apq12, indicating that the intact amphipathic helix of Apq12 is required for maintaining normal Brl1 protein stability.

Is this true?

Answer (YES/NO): NO